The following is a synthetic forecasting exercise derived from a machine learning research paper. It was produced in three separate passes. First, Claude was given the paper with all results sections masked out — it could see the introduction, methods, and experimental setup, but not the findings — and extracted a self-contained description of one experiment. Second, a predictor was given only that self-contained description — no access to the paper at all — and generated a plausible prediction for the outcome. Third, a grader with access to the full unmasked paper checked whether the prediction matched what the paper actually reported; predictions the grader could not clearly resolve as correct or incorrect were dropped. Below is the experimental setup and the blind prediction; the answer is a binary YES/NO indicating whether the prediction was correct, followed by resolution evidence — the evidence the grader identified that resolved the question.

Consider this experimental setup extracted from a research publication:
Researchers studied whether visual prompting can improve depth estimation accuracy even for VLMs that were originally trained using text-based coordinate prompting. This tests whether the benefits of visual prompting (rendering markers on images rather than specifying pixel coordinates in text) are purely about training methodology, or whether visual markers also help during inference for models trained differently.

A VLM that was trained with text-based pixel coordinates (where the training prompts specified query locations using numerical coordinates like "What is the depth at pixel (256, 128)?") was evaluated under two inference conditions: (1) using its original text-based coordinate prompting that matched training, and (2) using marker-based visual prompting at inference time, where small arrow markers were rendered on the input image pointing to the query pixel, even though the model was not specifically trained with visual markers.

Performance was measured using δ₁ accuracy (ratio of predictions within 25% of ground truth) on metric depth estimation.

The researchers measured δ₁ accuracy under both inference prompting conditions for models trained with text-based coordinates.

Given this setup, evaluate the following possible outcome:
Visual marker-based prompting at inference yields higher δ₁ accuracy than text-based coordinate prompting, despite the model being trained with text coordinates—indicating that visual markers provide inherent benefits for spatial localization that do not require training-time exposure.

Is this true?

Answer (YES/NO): YES